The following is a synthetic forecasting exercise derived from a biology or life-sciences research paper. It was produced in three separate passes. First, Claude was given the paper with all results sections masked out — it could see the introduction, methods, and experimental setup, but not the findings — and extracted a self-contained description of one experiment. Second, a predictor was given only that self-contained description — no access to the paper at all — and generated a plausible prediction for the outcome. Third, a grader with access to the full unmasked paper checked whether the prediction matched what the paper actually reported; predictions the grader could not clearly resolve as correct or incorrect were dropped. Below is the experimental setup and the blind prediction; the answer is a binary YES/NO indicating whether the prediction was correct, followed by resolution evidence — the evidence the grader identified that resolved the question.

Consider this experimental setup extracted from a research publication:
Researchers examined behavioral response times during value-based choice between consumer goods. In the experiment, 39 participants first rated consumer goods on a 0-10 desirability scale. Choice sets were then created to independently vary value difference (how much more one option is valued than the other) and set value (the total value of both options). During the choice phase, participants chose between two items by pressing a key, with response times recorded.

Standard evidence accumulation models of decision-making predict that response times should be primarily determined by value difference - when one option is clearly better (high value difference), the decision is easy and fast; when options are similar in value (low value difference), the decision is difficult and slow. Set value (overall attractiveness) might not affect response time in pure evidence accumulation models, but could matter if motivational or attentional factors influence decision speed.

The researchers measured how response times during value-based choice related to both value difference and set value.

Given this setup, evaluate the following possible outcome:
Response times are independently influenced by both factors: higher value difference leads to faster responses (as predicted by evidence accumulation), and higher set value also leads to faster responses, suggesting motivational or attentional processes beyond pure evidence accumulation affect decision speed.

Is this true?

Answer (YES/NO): YES